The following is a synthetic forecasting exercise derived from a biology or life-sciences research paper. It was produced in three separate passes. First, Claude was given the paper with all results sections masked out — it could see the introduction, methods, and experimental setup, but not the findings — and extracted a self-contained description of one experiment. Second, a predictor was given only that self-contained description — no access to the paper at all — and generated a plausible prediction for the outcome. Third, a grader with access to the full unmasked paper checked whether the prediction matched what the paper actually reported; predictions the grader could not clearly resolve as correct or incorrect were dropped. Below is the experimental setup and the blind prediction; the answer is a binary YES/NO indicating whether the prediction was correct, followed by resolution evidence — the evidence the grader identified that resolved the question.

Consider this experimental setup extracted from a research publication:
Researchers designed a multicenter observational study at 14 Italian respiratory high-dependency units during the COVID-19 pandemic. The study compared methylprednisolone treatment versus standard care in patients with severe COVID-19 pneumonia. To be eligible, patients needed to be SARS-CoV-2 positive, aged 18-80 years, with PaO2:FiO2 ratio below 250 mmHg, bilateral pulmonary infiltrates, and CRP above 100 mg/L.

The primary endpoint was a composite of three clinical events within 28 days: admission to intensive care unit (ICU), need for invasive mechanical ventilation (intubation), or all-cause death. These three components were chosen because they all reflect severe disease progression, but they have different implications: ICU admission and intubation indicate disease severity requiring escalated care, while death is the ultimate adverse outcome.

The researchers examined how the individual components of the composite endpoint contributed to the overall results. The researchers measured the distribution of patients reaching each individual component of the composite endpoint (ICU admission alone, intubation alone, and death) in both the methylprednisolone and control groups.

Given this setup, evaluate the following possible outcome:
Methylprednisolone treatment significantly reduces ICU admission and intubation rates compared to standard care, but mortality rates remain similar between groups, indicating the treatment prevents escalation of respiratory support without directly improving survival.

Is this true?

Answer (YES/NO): NO